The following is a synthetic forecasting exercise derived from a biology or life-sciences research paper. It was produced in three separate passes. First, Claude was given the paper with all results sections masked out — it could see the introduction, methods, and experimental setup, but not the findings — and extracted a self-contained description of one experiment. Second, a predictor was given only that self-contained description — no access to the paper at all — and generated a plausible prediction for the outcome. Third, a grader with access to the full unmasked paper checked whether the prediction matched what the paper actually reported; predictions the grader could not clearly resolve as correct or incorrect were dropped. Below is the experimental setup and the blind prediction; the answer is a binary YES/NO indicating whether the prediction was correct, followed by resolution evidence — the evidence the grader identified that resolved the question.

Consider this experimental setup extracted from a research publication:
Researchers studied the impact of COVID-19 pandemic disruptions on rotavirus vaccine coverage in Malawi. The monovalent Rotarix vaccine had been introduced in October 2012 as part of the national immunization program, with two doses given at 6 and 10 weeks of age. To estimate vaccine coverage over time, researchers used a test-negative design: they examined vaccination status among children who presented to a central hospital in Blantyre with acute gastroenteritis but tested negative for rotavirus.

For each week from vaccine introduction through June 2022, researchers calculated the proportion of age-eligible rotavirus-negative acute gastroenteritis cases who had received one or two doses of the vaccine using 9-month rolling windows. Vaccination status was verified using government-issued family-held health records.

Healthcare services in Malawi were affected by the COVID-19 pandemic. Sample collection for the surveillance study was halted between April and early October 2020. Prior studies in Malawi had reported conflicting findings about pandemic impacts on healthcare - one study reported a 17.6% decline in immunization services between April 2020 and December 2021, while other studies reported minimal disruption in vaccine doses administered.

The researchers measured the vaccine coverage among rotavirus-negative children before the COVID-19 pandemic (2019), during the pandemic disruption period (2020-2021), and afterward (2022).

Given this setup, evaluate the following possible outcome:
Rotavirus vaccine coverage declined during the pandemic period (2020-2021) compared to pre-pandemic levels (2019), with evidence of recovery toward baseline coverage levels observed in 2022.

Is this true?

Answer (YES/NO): YES